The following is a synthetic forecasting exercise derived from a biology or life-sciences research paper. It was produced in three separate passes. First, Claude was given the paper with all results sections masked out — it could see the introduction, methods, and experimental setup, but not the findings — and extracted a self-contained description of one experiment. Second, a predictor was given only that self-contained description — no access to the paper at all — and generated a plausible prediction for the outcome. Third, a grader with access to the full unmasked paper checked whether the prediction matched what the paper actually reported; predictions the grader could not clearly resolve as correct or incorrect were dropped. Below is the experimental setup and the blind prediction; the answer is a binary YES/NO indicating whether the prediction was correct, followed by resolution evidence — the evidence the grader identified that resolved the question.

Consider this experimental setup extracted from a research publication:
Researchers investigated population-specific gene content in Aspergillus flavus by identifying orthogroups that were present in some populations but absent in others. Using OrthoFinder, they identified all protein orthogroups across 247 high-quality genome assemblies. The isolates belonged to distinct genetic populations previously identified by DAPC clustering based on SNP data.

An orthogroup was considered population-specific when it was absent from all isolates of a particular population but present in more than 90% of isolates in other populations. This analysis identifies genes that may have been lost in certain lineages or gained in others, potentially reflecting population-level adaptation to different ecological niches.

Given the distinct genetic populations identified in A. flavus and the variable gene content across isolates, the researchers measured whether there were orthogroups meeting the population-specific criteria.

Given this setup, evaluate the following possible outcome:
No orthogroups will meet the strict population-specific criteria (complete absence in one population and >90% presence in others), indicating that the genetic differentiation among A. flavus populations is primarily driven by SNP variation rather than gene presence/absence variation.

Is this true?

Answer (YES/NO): NO